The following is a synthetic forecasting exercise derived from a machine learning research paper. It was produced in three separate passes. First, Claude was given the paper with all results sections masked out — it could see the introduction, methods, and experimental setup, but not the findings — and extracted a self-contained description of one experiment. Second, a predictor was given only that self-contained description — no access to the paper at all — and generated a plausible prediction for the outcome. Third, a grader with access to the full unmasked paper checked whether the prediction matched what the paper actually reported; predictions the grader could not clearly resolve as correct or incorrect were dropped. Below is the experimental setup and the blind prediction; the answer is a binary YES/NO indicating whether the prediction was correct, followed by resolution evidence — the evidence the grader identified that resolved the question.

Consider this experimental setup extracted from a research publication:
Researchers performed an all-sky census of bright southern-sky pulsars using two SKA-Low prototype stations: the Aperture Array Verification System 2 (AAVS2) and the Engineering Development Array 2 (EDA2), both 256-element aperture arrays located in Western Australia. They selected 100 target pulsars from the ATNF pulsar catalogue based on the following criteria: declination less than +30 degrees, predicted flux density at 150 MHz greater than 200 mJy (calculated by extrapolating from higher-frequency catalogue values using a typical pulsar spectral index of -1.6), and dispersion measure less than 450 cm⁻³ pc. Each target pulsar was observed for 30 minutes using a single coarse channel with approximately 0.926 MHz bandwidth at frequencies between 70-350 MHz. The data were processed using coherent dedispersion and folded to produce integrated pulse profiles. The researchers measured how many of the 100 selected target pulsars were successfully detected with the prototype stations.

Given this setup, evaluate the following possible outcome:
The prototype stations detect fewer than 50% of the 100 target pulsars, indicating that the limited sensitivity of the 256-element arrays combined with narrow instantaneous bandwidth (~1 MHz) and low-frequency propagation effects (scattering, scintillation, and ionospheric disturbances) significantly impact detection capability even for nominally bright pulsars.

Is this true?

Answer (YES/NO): NO